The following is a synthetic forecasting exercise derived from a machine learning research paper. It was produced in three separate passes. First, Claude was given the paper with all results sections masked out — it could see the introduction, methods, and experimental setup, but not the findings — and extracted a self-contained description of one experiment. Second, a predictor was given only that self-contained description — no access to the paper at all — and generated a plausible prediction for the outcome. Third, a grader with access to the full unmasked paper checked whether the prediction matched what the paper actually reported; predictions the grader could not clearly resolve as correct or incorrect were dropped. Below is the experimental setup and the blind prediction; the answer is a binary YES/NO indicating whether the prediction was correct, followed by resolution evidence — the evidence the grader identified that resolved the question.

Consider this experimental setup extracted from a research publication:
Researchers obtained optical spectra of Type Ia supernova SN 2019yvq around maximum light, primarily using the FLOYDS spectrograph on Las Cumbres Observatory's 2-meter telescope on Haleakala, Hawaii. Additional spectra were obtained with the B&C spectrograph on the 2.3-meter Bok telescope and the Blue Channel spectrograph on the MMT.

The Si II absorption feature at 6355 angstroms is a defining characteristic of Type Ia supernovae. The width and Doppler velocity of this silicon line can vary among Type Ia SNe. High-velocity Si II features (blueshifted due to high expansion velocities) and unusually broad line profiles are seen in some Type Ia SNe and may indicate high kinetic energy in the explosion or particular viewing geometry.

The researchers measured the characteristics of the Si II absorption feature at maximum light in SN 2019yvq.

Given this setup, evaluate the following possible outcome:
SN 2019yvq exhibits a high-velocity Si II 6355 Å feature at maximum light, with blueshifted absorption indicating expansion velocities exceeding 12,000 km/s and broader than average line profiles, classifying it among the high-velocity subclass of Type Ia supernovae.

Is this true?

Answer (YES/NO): YES